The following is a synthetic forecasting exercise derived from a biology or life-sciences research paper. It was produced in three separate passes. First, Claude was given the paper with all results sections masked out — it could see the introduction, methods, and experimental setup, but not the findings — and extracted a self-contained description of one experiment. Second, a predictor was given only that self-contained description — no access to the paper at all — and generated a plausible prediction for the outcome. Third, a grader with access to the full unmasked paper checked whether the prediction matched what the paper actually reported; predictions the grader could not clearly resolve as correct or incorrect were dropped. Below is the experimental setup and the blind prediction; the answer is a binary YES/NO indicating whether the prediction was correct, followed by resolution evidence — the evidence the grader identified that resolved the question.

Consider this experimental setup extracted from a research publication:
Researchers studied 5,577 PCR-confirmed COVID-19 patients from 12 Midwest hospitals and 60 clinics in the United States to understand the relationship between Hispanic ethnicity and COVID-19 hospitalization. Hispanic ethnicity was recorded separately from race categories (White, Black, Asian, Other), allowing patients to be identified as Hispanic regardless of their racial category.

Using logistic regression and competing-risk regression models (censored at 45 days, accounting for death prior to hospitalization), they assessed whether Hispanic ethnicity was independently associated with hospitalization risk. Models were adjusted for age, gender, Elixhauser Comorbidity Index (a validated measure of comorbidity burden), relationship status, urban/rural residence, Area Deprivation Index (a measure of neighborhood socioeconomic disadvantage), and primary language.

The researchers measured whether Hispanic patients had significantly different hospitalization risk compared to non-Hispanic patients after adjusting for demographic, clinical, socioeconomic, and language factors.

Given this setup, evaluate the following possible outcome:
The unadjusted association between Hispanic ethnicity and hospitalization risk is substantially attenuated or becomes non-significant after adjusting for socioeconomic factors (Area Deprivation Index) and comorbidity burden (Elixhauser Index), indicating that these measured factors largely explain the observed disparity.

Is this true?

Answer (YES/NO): NO